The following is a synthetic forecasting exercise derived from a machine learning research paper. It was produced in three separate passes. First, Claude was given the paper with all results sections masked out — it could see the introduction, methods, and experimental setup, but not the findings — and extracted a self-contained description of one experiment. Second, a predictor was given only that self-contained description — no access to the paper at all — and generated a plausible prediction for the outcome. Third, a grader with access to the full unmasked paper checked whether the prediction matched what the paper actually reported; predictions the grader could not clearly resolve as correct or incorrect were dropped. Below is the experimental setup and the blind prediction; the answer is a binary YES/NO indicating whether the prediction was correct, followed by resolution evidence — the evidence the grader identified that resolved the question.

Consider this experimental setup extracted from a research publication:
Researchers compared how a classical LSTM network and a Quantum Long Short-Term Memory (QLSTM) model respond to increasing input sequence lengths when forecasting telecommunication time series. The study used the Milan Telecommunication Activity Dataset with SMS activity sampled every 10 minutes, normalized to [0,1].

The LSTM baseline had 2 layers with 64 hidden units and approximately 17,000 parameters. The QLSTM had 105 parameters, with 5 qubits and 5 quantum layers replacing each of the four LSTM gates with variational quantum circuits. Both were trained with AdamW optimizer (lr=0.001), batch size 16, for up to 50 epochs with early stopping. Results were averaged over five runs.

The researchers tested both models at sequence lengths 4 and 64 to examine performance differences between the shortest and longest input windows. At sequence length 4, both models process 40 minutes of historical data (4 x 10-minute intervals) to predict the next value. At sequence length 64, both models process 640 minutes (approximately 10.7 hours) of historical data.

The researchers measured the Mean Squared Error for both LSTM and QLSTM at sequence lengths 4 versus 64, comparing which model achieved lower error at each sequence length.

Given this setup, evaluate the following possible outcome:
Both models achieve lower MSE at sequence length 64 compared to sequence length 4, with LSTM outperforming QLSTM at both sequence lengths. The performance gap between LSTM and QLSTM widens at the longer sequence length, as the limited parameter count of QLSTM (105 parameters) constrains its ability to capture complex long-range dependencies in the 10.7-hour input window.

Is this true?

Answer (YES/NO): NO